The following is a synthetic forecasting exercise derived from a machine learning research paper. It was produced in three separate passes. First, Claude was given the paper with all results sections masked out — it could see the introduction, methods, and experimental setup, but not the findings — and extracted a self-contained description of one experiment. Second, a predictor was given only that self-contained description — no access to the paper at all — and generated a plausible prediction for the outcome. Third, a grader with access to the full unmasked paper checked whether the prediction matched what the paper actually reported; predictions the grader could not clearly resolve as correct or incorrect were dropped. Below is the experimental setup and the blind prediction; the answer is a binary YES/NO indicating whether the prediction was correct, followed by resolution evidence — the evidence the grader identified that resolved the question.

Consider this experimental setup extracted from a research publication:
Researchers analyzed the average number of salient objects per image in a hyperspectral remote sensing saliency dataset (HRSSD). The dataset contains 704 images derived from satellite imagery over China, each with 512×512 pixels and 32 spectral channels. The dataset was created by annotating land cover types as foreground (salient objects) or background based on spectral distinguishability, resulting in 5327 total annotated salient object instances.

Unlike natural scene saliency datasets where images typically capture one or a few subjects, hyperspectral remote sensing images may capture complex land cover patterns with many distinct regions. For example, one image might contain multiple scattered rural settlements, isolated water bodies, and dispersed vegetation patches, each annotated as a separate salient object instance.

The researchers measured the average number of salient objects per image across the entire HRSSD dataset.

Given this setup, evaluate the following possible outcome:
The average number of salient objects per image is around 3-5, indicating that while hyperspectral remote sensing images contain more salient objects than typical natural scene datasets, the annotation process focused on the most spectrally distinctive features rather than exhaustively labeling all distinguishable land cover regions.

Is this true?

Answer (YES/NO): NO